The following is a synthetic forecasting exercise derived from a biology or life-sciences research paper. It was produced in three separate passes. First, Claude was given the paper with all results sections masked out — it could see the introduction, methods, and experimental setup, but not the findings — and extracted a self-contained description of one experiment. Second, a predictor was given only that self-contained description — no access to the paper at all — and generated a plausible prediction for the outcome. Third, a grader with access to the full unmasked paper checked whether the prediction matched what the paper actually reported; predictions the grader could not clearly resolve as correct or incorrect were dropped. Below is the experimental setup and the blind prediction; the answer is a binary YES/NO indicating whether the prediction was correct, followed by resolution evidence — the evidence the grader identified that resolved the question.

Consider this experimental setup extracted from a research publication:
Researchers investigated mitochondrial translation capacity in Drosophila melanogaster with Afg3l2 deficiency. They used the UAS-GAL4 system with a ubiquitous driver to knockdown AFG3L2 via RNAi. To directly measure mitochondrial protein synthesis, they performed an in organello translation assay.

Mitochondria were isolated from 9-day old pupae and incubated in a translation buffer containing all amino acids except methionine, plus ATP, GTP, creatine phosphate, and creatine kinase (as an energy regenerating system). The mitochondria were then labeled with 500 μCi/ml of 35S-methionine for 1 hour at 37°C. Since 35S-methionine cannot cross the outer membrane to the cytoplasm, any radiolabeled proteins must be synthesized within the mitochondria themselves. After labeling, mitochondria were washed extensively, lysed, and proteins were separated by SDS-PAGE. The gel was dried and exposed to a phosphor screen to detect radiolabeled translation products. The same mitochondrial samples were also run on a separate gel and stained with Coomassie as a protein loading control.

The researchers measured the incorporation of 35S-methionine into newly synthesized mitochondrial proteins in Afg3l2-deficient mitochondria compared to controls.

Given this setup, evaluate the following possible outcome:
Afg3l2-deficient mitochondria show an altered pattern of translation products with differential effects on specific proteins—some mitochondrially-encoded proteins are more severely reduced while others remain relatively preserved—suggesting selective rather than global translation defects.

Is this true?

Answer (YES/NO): NO